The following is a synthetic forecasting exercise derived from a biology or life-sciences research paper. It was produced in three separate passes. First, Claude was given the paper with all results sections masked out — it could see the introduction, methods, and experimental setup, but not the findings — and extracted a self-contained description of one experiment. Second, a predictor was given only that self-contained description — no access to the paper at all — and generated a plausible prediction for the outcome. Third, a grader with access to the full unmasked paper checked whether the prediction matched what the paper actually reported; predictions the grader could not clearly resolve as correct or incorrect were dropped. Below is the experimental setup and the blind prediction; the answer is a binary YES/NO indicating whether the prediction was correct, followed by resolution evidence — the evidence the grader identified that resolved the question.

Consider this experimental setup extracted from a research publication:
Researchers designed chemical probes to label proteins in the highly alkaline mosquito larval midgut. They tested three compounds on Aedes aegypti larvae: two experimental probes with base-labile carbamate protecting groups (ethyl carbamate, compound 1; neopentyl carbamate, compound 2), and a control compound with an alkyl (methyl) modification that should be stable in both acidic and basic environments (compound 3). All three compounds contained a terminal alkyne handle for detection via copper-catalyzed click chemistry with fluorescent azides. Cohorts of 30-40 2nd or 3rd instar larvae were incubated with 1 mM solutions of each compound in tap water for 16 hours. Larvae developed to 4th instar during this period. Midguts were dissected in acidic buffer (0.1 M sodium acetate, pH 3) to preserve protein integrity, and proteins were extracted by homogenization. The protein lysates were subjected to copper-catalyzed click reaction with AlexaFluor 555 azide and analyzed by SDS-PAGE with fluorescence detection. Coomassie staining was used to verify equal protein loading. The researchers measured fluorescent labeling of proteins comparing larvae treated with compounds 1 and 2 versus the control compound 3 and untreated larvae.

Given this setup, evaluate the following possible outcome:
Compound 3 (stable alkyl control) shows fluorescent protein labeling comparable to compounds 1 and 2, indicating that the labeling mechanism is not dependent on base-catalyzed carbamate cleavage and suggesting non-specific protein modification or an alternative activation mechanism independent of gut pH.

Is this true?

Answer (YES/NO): NO